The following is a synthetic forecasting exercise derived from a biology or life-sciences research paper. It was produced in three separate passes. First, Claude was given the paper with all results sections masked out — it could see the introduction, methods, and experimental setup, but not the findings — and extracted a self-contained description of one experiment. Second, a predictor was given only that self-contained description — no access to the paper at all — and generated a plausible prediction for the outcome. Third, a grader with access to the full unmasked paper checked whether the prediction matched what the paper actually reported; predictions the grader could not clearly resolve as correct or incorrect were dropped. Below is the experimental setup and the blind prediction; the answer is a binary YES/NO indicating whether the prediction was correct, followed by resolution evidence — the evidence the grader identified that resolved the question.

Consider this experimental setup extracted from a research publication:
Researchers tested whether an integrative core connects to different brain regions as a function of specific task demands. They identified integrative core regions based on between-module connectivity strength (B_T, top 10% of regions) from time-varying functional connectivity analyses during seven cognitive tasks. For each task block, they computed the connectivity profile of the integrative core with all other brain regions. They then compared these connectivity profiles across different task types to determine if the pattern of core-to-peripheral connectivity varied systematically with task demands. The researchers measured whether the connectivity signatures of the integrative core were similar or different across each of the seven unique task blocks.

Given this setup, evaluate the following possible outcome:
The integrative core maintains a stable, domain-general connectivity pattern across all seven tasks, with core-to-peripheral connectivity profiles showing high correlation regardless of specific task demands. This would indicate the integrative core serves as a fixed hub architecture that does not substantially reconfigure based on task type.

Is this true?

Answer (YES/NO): NO